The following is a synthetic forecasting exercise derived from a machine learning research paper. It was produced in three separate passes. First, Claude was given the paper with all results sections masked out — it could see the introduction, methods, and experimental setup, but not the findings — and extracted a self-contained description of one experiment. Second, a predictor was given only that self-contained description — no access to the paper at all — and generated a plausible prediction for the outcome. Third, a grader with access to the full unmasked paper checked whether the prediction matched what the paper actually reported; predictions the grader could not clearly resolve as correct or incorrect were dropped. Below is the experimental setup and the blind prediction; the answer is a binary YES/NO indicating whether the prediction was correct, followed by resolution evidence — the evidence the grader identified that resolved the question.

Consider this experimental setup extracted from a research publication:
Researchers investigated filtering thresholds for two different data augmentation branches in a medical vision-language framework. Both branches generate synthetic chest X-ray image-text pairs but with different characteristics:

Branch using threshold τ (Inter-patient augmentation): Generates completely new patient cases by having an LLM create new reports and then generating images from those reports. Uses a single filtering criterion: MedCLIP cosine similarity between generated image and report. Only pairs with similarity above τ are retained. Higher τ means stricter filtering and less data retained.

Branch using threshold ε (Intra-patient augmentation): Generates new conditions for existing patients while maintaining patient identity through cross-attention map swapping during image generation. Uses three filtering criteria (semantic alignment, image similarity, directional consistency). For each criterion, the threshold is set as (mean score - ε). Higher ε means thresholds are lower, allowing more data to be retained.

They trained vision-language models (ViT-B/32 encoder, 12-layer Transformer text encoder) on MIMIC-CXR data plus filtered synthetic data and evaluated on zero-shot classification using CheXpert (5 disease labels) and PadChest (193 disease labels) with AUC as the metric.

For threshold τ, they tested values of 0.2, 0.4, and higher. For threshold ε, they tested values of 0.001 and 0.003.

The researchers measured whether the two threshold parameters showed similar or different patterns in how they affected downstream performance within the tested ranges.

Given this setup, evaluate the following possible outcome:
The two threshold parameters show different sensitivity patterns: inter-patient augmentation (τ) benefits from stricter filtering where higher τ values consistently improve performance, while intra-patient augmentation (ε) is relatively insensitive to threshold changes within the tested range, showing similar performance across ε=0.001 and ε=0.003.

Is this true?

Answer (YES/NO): NO